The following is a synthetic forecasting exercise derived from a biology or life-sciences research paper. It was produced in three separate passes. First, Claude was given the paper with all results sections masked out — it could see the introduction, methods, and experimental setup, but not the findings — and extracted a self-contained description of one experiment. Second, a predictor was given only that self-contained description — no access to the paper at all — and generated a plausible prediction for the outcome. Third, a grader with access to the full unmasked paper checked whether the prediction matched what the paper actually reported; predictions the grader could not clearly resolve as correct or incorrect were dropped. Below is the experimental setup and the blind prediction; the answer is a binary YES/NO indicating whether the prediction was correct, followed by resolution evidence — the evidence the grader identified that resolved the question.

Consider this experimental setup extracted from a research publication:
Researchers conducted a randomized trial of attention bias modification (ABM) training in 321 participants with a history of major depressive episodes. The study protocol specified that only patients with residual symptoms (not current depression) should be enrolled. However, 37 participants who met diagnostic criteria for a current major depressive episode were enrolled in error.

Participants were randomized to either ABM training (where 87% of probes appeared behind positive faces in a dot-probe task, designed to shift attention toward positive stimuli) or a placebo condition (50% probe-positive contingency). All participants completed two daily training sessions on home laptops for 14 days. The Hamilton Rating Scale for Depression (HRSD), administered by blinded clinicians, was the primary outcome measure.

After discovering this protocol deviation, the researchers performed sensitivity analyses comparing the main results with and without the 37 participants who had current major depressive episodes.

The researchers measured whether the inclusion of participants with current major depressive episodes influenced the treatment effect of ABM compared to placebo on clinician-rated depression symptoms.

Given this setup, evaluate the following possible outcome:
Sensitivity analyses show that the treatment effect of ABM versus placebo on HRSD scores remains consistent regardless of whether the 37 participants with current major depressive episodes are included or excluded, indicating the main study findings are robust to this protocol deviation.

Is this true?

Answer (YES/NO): YES